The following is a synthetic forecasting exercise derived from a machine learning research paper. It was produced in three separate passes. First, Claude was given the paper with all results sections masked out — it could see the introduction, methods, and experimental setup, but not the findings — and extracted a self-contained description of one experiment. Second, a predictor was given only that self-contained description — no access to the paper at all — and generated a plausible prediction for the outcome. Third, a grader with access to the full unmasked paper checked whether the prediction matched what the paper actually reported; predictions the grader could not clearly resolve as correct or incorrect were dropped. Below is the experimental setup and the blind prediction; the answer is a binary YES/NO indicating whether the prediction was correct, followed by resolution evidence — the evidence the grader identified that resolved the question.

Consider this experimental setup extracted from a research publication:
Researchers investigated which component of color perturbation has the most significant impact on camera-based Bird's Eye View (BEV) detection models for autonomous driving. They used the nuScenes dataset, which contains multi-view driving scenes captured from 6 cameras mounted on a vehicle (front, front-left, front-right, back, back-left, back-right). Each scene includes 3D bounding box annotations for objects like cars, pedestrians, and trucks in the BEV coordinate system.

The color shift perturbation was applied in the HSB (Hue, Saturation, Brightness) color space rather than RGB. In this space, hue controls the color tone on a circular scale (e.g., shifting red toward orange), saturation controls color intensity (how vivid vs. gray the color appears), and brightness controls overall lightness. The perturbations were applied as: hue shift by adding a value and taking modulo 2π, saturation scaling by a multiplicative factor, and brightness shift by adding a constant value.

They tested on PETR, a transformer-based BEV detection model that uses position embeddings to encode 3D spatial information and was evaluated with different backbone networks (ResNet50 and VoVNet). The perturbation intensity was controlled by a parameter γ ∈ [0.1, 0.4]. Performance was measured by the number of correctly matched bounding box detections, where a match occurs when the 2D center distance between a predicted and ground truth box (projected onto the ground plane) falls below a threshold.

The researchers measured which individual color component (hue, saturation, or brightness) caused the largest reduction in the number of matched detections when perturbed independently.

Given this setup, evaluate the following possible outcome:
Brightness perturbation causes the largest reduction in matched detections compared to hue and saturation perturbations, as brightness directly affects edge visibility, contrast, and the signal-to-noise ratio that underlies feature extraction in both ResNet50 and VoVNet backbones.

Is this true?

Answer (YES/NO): YES